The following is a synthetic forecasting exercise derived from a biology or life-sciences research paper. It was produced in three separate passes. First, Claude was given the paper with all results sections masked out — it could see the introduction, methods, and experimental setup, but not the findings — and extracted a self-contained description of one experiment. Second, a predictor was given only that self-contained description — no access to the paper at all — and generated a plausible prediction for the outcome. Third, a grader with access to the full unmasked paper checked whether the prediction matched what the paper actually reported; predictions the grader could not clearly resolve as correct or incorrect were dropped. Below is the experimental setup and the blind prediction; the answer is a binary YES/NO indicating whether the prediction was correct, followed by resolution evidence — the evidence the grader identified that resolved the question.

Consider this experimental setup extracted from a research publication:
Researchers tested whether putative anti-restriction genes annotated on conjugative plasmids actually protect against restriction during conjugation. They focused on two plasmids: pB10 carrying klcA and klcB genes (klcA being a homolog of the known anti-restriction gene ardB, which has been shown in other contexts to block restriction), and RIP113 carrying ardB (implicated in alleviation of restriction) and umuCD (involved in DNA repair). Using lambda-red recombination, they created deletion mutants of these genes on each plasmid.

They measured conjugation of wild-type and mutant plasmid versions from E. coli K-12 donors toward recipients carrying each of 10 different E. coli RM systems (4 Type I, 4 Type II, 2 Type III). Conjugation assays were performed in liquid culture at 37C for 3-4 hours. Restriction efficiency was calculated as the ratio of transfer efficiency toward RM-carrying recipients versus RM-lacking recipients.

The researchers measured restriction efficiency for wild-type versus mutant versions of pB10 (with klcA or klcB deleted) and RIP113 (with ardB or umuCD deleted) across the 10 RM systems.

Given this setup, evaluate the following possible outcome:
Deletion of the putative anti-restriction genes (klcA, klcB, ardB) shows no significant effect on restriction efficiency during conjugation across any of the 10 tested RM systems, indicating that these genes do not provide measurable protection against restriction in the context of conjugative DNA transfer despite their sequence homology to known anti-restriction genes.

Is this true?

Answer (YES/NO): YES